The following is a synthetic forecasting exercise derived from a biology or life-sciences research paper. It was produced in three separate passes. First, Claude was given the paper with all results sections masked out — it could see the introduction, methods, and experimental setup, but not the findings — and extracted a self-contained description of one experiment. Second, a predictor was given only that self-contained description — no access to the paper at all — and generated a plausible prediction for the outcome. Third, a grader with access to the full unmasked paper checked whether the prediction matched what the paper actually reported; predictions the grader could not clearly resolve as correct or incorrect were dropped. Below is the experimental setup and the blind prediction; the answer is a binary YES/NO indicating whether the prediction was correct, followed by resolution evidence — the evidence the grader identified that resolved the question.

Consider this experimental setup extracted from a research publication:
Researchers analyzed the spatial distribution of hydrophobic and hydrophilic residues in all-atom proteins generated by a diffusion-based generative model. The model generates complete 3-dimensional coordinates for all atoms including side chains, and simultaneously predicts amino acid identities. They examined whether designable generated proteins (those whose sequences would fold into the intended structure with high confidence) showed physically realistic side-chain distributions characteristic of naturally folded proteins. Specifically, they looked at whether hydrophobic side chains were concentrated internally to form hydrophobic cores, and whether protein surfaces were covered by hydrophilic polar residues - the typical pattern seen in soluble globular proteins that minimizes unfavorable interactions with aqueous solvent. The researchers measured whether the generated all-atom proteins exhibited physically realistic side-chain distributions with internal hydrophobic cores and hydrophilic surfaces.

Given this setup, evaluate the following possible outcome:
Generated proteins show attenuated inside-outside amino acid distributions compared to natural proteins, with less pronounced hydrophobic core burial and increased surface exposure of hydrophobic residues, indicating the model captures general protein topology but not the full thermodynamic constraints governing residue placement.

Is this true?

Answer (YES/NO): NO